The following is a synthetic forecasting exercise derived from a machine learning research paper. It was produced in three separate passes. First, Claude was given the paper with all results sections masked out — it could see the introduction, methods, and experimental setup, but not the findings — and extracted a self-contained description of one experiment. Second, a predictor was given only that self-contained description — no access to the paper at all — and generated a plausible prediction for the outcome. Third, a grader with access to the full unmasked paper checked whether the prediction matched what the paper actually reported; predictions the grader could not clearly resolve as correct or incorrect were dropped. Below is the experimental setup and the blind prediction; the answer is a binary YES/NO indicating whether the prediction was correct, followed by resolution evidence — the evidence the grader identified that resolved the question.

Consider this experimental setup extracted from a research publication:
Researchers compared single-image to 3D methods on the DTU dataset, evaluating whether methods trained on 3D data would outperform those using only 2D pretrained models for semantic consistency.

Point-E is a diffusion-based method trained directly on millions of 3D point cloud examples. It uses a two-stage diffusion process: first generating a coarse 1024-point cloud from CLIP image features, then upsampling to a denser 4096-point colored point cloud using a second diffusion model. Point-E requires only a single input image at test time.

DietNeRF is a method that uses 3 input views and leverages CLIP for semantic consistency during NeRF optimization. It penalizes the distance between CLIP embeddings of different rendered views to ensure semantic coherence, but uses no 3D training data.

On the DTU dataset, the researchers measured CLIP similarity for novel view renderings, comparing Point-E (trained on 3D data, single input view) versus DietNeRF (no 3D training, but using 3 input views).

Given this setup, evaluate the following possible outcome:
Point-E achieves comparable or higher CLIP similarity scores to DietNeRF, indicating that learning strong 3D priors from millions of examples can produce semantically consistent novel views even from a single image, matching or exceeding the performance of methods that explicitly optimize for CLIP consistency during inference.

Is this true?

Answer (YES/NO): YES